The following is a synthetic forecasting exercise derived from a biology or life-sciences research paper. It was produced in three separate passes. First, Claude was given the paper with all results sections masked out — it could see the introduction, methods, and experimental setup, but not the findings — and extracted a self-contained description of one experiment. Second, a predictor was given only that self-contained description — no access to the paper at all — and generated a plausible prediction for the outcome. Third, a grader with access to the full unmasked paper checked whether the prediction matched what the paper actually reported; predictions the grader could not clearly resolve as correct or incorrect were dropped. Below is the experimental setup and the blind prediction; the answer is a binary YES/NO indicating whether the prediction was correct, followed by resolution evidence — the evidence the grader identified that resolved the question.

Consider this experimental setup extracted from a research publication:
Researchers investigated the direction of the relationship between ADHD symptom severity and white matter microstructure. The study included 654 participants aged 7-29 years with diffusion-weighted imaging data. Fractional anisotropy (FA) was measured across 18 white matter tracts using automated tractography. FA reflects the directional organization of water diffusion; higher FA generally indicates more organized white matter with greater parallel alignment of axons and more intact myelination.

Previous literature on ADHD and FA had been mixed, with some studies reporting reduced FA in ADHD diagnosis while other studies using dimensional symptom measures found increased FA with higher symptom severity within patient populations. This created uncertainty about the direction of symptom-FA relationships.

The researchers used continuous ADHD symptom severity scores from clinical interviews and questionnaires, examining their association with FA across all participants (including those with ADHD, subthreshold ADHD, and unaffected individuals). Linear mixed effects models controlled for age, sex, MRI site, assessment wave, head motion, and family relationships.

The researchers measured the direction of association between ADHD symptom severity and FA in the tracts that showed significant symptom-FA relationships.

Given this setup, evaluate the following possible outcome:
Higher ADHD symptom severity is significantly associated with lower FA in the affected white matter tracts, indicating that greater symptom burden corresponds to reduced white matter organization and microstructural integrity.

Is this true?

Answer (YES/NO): YES